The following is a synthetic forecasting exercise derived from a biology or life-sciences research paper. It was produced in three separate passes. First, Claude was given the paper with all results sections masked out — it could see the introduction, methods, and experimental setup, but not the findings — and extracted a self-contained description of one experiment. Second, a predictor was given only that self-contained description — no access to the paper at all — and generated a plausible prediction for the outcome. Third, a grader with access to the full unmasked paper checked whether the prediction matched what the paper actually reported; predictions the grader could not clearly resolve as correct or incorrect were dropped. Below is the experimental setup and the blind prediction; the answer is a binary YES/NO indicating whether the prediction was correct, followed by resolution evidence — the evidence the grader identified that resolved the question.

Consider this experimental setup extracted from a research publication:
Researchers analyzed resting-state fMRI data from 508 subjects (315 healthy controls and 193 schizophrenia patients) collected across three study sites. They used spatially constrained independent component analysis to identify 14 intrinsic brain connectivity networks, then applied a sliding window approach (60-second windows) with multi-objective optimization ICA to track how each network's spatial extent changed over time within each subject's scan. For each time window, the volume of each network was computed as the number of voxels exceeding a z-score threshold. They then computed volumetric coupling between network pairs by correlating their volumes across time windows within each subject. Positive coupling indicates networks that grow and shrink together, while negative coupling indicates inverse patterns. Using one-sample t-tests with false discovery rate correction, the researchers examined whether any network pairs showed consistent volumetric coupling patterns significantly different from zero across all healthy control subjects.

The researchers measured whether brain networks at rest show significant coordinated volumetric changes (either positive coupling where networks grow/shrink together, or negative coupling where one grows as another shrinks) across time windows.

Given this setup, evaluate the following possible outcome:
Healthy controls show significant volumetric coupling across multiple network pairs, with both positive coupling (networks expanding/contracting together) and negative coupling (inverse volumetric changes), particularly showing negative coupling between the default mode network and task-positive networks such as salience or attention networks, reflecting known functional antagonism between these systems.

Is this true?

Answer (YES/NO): YES